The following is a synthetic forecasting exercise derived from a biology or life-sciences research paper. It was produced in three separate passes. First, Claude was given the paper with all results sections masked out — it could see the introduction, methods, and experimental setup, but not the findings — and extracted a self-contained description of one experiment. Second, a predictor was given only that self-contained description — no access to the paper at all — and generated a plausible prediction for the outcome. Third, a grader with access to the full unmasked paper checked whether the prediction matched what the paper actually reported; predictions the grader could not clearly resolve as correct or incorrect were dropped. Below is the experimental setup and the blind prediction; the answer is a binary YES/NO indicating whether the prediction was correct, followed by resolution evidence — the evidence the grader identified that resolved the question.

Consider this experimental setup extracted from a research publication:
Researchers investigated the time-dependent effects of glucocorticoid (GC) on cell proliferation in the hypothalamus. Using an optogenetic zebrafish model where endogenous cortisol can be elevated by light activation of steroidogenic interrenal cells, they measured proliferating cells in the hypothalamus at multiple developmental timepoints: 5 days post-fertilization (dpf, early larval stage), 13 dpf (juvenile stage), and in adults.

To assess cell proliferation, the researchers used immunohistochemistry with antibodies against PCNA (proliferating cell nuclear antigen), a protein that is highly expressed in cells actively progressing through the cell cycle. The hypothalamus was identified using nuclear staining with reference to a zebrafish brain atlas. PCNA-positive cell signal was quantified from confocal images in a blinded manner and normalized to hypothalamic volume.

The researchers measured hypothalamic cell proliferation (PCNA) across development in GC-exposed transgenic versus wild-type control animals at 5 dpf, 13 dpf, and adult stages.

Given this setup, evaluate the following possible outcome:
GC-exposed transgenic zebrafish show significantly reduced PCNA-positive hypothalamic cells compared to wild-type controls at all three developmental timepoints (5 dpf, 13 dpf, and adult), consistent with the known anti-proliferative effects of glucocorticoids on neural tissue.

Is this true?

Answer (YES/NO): NO